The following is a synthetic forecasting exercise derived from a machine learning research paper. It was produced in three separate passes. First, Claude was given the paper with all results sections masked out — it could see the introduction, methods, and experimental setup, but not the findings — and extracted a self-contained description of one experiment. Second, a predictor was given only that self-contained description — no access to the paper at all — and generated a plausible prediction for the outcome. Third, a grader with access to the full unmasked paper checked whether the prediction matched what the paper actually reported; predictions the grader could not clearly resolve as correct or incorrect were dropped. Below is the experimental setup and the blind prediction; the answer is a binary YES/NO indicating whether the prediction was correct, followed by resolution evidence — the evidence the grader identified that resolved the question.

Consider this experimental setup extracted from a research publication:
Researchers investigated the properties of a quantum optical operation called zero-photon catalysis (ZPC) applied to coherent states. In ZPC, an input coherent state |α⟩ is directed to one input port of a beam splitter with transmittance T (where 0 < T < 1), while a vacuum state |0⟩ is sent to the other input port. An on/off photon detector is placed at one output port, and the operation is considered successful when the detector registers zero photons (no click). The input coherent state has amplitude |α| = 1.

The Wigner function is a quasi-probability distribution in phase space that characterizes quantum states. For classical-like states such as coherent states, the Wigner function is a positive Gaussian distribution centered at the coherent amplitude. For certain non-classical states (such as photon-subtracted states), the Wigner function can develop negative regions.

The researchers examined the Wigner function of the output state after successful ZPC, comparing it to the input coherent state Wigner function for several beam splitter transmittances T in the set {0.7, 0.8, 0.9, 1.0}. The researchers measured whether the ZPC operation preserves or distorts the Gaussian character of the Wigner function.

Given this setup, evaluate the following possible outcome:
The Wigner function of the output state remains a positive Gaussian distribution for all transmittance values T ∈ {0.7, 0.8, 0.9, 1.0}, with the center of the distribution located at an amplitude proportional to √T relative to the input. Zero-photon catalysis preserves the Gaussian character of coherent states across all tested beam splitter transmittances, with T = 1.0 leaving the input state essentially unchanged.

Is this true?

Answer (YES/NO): YES